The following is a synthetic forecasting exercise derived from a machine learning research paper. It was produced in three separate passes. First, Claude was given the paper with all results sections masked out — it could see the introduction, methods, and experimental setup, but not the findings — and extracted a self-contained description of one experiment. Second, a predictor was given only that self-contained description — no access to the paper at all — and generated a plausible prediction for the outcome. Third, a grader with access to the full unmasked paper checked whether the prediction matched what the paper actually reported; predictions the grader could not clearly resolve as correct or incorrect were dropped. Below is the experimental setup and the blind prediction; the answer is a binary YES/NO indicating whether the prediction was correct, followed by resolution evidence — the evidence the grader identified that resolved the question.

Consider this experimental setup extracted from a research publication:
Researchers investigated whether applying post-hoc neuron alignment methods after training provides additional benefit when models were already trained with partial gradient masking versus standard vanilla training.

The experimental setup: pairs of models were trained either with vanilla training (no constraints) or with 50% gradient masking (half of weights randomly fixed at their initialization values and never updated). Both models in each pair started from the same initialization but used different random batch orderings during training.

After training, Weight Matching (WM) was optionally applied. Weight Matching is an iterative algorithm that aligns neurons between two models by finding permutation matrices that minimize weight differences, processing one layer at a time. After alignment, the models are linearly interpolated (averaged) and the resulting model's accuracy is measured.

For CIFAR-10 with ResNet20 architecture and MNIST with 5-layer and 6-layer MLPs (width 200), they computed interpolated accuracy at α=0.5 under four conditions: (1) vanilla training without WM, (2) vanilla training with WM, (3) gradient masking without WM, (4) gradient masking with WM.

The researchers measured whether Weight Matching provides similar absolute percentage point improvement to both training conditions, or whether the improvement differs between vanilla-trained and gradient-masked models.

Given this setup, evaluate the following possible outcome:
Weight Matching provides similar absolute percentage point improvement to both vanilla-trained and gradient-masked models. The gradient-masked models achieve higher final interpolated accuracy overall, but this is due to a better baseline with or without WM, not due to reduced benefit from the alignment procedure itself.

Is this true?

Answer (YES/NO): NO